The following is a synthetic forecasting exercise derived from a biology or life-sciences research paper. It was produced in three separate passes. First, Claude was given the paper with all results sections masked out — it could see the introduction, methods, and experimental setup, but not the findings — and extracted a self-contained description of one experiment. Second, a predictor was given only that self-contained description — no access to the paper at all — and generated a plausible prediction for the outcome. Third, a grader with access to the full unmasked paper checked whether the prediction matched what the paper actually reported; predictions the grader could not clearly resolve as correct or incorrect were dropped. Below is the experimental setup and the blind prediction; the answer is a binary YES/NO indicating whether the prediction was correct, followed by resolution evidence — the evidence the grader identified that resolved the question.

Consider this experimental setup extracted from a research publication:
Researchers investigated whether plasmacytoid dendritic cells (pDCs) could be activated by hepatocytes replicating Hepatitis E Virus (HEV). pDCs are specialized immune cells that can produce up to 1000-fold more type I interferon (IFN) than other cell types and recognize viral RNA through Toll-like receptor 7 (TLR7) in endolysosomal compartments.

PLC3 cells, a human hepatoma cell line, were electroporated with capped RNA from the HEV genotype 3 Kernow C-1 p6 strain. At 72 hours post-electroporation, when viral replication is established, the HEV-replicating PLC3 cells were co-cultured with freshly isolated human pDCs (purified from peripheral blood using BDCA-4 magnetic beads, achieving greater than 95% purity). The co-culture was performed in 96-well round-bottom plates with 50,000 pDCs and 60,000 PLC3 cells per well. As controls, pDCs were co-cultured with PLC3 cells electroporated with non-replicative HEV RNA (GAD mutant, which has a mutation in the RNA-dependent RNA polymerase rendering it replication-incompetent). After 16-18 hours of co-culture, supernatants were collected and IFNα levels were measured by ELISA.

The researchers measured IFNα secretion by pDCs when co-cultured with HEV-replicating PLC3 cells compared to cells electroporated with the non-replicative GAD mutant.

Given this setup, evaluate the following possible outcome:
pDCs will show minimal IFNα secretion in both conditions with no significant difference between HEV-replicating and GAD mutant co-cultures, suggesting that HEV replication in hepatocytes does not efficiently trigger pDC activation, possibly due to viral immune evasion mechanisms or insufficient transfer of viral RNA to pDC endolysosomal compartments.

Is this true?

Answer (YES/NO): NO